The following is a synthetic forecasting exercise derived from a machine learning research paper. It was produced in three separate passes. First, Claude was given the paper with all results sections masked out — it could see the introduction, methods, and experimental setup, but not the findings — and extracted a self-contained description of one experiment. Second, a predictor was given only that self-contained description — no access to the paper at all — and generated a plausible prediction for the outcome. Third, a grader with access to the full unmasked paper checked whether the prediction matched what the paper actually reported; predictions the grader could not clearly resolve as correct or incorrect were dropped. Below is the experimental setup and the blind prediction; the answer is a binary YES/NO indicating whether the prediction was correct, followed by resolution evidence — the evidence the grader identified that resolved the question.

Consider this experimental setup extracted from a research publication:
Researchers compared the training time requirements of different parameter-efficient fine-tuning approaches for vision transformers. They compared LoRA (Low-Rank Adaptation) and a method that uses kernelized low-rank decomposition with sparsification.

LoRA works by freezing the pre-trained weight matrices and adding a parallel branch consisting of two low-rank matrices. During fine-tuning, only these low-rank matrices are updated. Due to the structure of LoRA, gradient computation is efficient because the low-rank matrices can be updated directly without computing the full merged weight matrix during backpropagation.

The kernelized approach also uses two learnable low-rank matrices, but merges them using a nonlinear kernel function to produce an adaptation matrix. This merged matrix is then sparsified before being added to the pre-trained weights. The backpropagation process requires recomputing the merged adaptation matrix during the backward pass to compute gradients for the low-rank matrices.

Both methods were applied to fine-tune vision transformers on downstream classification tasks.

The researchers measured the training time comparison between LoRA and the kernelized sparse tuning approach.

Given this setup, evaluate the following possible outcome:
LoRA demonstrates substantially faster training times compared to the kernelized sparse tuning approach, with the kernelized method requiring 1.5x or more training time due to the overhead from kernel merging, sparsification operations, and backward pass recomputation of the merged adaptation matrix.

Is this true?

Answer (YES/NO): NO